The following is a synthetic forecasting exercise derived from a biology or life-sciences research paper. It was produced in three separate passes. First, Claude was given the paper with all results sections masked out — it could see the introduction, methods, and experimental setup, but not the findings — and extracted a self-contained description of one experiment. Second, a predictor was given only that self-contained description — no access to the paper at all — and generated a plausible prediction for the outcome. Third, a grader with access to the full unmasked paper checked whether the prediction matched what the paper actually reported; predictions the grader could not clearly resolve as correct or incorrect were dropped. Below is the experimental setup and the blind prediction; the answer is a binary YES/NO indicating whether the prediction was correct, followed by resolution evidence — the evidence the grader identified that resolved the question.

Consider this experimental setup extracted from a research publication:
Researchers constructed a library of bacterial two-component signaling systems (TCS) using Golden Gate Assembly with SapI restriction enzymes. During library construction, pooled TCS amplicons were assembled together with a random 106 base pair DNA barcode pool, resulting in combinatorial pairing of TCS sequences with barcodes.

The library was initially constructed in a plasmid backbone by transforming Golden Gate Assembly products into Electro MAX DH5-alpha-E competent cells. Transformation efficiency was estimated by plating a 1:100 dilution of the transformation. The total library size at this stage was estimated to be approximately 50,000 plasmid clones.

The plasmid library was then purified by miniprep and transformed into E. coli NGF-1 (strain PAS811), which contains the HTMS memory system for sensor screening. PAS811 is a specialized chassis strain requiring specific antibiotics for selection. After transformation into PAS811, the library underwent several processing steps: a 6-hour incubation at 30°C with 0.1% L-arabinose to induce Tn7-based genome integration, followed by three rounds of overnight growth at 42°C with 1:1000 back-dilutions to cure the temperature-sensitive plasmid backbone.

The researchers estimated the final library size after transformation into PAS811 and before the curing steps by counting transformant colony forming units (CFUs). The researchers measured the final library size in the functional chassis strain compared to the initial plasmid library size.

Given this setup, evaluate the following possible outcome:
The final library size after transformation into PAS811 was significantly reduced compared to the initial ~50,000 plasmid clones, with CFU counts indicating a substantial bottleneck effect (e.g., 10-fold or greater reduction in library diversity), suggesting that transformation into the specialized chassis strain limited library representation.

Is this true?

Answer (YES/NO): YES